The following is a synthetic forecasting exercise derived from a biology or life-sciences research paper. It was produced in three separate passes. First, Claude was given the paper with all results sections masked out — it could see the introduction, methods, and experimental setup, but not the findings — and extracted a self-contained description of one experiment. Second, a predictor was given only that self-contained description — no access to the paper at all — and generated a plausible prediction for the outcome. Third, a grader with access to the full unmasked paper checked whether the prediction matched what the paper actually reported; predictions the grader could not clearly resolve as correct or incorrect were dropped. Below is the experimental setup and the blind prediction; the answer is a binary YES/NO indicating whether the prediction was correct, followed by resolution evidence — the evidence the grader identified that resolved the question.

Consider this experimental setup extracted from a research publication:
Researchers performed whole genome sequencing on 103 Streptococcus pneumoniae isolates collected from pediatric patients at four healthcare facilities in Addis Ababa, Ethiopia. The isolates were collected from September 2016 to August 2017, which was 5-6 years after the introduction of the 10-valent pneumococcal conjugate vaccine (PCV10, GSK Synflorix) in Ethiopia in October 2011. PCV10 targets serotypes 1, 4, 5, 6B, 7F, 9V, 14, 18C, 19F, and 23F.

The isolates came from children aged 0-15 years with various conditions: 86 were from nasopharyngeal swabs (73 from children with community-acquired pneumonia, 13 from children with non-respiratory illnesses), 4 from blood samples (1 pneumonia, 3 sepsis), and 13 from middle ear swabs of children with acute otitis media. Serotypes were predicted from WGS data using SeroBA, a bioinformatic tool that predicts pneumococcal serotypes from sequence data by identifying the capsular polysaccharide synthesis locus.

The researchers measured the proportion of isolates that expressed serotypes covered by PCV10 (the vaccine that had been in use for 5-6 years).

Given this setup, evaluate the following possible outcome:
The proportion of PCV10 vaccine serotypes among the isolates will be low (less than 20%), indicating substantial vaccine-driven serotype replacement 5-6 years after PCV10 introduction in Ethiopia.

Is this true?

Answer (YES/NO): YES